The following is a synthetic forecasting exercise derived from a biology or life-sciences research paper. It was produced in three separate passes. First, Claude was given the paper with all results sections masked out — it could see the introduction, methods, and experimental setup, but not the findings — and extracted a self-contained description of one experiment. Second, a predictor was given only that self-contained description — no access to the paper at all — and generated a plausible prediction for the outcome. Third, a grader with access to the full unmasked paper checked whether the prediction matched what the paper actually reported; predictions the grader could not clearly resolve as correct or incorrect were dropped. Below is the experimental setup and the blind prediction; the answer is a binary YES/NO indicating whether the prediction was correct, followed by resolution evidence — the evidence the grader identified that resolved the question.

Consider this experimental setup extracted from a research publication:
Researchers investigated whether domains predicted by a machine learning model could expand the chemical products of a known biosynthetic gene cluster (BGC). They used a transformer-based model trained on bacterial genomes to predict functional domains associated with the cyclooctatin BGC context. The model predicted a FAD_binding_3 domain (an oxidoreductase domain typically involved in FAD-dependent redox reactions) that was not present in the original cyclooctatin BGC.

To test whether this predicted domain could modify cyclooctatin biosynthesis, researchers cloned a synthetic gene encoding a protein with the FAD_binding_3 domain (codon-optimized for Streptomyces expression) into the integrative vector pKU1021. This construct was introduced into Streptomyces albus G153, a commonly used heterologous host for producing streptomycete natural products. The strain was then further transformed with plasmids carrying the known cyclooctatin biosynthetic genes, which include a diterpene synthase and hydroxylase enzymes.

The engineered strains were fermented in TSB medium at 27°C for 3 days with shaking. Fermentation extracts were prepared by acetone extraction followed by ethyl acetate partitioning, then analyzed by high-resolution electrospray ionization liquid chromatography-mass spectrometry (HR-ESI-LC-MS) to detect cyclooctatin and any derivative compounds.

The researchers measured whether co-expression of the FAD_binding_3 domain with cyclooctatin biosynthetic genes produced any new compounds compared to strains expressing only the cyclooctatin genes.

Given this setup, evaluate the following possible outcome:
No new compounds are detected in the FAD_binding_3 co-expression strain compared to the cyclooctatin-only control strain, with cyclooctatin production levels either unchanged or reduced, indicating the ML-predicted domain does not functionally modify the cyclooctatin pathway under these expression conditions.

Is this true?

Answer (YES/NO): NO